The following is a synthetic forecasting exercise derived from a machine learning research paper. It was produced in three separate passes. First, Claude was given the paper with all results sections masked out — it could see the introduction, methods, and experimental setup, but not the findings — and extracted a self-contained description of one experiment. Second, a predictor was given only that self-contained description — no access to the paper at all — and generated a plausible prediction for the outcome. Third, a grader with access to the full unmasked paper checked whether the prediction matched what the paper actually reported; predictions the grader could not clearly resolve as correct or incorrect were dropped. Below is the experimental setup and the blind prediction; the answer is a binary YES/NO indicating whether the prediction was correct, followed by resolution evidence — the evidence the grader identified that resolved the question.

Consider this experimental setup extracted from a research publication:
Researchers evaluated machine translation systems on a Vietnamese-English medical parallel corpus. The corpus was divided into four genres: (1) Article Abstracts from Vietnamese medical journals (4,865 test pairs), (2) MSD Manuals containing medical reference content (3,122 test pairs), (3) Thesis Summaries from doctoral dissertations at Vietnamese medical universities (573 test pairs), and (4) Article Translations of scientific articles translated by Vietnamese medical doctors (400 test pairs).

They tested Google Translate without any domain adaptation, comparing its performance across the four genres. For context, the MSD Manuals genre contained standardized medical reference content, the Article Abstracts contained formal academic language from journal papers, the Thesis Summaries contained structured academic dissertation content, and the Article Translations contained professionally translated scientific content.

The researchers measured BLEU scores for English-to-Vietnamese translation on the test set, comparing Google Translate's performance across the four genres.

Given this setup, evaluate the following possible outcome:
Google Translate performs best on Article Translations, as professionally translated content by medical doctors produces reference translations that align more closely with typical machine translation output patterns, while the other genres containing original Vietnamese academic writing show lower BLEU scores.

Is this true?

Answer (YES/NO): NO